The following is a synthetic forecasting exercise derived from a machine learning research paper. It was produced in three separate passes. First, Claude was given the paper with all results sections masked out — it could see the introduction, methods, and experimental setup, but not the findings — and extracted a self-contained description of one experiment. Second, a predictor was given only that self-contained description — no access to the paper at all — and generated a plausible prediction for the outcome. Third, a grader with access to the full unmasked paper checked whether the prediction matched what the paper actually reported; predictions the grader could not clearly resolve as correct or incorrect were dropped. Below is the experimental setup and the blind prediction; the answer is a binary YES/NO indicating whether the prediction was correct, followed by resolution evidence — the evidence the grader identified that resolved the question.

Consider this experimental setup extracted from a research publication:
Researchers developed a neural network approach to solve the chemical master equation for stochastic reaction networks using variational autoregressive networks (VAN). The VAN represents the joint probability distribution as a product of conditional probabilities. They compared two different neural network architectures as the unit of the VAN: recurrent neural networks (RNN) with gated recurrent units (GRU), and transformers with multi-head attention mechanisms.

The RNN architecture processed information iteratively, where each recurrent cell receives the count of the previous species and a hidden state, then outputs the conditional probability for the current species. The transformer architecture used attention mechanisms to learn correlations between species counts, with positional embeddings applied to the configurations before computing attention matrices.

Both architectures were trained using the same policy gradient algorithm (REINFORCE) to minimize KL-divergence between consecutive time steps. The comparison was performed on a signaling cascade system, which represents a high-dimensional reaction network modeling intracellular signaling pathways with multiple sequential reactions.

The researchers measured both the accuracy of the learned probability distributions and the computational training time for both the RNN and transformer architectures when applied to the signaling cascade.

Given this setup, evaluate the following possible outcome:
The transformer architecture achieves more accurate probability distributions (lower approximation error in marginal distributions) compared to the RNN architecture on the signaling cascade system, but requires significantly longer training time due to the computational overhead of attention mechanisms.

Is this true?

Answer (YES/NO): NO